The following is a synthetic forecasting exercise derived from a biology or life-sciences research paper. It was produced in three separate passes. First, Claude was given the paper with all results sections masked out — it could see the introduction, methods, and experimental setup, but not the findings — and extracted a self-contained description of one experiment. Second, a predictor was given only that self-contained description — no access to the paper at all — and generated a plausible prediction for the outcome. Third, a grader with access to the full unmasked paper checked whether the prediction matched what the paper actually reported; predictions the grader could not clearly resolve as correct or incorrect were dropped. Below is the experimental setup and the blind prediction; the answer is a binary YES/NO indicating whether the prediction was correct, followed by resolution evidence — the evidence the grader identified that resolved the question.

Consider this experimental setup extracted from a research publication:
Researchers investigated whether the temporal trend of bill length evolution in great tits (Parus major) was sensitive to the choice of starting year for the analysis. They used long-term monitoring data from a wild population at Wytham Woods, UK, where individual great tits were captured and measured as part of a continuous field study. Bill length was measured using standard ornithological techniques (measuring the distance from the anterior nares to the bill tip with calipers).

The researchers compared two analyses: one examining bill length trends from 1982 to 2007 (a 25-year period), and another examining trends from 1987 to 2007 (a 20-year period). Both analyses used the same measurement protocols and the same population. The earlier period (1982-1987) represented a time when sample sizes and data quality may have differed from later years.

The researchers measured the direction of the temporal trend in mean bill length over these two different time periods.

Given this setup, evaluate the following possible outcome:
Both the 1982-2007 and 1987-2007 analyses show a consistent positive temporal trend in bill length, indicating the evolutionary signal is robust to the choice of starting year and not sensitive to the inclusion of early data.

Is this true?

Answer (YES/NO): NO